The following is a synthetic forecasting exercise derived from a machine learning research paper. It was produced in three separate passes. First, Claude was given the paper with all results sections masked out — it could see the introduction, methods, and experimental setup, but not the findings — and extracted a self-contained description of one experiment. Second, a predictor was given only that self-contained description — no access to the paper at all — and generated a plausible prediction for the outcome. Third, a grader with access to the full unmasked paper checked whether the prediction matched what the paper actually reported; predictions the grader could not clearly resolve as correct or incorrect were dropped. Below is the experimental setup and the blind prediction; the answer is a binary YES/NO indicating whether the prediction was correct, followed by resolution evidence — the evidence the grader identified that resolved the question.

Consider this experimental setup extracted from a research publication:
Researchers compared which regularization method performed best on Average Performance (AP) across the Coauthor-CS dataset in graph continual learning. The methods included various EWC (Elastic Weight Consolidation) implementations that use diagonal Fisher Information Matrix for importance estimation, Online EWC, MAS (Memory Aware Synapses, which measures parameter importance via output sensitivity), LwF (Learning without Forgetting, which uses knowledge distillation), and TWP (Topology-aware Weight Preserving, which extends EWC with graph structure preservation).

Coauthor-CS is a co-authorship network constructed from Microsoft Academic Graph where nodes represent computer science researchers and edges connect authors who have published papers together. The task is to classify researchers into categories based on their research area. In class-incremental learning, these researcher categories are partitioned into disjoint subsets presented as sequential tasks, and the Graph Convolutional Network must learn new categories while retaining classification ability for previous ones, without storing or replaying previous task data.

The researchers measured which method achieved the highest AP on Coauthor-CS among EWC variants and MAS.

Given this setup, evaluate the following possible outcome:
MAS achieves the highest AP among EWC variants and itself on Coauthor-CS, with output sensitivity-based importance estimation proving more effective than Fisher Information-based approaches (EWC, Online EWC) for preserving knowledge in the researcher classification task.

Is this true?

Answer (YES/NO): YES